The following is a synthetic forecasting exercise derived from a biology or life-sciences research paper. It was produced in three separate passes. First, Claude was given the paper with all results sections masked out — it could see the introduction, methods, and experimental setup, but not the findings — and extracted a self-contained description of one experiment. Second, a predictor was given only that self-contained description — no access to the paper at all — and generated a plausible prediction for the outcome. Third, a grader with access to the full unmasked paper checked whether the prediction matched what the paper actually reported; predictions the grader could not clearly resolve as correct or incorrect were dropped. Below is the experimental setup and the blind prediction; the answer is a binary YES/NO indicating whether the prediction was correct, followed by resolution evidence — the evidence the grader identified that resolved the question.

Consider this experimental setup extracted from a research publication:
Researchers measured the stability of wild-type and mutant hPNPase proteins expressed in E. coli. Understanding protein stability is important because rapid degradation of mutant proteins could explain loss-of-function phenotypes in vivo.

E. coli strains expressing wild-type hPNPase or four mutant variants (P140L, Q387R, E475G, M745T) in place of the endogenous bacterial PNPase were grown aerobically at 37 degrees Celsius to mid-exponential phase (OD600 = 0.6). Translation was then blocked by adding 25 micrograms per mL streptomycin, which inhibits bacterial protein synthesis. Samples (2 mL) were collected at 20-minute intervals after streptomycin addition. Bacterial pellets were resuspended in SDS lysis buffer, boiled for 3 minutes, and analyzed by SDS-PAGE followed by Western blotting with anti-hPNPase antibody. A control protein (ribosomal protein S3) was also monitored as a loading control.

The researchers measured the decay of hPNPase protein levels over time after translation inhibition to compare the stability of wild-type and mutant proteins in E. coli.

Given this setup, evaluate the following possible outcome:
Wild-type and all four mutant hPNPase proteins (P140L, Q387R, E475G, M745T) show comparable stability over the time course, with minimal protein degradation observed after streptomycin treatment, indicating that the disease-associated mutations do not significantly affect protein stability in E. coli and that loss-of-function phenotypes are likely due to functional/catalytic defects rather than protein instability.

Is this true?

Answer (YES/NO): NO